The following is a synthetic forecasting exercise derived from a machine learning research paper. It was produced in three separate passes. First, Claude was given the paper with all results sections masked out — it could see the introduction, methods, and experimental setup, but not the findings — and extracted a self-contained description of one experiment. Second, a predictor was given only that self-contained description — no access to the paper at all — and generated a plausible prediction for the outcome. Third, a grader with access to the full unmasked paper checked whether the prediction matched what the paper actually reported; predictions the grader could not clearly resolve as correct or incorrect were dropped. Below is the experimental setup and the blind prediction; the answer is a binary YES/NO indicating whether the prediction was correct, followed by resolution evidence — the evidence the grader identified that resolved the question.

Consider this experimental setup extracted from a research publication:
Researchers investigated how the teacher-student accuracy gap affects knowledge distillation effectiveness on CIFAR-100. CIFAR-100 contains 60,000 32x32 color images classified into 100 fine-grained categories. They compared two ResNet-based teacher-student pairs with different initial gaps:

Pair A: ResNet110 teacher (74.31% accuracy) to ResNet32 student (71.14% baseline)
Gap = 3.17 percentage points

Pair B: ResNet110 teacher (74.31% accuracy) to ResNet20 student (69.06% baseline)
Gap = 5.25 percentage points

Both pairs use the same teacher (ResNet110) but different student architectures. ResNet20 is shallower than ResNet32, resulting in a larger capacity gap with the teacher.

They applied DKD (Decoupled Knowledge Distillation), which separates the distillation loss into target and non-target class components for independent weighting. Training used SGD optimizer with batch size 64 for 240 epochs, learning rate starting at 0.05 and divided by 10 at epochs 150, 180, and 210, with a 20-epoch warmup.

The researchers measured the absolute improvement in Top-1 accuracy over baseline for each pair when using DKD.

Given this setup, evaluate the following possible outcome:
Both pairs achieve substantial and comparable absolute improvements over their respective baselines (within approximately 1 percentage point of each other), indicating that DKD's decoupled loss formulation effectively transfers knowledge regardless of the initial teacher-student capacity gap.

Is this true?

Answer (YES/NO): YES